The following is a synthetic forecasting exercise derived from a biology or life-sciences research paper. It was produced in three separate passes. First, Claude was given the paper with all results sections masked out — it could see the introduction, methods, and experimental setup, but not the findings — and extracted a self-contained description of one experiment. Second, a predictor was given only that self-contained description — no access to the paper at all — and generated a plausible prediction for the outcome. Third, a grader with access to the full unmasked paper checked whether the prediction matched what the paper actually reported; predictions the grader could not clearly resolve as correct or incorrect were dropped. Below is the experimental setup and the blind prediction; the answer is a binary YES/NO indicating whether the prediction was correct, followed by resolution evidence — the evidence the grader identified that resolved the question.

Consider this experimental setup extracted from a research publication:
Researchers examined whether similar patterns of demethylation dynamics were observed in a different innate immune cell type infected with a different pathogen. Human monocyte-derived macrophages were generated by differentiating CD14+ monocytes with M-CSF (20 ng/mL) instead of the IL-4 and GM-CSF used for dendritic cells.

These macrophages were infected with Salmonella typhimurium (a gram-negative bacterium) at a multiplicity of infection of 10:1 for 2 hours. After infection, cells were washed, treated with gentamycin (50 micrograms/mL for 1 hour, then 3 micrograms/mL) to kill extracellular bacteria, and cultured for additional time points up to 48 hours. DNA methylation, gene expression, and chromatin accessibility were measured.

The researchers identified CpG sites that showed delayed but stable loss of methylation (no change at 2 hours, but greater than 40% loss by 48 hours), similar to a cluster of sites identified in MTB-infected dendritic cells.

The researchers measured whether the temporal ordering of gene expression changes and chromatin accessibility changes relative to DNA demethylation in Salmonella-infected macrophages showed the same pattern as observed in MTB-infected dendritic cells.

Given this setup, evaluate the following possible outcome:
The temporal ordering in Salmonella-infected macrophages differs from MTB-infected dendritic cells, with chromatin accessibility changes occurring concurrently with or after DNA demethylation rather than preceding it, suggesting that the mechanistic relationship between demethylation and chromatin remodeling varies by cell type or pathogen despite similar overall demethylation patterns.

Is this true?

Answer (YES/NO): NO